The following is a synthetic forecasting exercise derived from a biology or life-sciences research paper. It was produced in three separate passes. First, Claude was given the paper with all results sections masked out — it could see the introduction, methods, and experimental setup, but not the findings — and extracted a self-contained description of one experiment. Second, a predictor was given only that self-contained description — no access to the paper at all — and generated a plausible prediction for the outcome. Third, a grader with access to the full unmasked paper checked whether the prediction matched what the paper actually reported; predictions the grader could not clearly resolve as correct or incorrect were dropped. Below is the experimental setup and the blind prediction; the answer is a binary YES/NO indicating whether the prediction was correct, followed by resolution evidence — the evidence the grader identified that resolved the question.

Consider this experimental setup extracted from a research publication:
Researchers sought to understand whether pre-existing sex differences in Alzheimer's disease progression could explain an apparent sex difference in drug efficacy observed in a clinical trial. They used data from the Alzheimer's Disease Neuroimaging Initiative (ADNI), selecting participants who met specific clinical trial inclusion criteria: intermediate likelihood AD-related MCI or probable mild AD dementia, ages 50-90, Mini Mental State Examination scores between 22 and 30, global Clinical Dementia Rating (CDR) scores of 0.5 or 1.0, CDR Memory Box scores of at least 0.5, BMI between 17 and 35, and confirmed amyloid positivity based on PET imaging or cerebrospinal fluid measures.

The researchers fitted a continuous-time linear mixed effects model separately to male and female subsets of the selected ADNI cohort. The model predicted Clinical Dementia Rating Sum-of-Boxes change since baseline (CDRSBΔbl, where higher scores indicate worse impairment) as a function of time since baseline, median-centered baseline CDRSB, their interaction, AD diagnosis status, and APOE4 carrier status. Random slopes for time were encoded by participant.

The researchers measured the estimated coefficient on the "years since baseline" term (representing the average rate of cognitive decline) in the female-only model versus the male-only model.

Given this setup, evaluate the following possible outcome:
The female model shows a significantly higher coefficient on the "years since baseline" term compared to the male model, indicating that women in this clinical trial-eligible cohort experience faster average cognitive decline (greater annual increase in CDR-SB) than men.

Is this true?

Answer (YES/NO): NO